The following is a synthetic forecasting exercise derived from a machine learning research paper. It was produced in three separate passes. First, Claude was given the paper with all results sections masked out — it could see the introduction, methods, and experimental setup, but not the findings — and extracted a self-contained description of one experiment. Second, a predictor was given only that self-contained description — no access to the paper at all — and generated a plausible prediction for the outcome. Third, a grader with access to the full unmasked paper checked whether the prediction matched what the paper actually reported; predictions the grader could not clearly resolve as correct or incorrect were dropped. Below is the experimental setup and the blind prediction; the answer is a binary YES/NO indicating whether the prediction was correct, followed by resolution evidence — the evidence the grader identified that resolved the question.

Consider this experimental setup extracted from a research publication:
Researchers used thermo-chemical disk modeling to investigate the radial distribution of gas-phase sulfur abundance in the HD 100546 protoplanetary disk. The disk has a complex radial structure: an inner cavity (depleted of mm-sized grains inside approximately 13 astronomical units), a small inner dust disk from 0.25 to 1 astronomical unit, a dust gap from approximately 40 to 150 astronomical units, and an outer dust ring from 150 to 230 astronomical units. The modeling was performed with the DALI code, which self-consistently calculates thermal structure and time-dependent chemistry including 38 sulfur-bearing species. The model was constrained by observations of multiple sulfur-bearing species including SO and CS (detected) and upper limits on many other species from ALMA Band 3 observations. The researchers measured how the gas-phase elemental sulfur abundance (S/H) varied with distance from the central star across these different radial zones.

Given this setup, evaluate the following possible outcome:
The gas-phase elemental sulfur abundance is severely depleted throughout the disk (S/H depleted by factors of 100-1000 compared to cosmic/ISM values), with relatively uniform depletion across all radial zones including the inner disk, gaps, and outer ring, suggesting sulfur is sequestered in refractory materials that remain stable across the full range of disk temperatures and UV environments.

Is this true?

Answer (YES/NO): NO